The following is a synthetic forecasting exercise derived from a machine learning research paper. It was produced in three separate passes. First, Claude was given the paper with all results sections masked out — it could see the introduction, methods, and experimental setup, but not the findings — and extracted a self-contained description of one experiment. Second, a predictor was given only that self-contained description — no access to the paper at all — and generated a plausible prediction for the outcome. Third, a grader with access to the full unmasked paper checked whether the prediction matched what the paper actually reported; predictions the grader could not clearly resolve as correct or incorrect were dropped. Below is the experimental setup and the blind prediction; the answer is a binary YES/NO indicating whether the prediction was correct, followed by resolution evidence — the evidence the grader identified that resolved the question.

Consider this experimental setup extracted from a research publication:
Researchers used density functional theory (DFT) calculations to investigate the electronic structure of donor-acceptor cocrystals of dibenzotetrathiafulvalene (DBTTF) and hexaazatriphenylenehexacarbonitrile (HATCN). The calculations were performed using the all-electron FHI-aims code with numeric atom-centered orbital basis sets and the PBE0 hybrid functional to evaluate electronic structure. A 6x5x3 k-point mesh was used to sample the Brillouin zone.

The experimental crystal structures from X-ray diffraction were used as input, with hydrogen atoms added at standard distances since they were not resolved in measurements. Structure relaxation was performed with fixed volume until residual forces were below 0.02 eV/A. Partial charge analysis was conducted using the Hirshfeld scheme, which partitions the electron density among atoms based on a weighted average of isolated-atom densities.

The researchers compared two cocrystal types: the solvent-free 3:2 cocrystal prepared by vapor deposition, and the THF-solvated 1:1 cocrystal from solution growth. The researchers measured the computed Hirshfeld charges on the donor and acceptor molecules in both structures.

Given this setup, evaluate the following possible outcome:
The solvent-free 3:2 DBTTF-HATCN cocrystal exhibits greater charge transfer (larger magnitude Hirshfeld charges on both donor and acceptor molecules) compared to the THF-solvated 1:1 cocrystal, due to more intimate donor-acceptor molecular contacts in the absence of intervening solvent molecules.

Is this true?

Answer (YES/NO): NO